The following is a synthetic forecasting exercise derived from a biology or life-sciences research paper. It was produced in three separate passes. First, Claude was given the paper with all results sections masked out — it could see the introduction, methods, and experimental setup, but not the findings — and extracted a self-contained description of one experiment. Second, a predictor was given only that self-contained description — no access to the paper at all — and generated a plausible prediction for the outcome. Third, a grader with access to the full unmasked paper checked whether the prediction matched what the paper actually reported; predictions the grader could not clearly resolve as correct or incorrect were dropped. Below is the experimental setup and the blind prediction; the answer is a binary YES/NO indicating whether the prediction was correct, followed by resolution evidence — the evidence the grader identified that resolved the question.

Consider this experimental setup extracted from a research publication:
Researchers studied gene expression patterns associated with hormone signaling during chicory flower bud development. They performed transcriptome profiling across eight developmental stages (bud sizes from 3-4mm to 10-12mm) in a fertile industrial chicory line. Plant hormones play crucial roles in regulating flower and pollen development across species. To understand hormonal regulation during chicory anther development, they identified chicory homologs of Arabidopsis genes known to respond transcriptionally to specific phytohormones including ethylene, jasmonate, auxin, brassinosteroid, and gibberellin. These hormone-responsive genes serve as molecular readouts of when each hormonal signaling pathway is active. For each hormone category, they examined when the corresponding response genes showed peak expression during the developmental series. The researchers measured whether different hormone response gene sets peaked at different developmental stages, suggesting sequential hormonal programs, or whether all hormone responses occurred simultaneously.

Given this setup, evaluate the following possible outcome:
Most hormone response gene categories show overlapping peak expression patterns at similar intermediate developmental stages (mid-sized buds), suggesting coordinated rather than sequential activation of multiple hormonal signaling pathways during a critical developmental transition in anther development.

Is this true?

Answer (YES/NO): NO